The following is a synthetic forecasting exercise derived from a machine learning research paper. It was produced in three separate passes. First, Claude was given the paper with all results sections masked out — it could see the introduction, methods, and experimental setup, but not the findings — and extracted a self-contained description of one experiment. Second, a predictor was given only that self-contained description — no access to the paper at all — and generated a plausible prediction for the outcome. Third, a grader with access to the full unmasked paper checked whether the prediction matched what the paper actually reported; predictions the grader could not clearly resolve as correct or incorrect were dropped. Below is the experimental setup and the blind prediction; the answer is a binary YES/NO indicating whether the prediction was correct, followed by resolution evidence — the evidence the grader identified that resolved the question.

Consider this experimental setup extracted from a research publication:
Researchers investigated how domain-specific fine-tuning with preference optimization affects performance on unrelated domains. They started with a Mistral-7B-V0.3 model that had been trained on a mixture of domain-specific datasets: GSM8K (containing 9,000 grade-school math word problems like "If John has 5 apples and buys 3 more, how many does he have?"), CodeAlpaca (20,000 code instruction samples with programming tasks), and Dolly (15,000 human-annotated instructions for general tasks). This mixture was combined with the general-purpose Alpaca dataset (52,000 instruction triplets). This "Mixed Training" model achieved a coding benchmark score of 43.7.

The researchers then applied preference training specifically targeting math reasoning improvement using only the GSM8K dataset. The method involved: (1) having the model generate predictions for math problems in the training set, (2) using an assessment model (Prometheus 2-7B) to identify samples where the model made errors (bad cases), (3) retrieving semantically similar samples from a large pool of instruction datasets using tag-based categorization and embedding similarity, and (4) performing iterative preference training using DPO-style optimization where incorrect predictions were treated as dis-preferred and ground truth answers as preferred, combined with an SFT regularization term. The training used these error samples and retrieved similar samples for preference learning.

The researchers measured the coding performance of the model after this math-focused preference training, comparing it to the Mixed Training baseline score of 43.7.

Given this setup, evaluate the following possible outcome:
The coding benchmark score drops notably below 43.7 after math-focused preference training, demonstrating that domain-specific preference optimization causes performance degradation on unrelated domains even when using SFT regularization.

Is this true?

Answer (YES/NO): NO